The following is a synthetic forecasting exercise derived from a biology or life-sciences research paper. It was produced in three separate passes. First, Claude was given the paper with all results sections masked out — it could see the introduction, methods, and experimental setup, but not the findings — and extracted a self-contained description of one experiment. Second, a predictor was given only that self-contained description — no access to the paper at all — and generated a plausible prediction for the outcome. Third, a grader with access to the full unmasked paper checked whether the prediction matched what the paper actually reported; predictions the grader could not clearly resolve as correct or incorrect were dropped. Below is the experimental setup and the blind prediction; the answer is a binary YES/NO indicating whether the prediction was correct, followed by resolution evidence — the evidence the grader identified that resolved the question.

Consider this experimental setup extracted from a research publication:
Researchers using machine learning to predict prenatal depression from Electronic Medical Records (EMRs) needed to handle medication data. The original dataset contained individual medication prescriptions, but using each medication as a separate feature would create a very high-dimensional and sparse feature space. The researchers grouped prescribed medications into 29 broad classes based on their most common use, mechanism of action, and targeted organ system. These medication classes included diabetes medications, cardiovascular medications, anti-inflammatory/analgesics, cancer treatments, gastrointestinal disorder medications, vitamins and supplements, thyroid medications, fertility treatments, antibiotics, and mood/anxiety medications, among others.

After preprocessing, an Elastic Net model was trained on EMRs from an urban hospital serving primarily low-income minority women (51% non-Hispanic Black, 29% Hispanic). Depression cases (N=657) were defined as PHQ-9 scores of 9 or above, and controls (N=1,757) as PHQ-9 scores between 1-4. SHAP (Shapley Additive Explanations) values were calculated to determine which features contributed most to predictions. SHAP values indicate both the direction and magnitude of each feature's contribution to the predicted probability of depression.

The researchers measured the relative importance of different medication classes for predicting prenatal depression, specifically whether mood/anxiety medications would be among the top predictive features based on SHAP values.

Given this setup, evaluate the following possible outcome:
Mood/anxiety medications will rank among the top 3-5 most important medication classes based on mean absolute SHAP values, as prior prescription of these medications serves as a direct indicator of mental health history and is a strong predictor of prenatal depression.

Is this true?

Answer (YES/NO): NO